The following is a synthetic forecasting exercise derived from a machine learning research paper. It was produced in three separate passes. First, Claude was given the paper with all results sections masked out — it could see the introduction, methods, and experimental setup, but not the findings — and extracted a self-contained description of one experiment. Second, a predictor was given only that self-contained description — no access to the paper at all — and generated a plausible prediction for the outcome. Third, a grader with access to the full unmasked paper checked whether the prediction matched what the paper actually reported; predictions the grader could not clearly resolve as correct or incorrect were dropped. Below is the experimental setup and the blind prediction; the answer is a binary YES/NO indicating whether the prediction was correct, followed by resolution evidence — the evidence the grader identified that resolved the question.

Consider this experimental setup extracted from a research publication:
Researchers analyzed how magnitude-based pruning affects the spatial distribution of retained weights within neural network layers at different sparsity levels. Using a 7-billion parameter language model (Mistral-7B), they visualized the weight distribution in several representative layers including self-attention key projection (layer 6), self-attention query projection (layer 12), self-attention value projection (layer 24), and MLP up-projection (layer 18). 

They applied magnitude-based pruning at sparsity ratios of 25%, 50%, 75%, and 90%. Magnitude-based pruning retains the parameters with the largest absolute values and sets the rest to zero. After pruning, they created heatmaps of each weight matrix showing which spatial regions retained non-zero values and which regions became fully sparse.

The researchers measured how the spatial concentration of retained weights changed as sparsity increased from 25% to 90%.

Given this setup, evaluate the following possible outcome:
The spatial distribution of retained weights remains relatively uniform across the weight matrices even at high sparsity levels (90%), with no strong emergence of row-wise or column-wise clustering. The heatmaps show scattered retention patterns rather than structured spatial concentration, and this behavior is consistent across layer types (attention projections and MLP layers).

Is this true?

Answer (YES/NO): NO